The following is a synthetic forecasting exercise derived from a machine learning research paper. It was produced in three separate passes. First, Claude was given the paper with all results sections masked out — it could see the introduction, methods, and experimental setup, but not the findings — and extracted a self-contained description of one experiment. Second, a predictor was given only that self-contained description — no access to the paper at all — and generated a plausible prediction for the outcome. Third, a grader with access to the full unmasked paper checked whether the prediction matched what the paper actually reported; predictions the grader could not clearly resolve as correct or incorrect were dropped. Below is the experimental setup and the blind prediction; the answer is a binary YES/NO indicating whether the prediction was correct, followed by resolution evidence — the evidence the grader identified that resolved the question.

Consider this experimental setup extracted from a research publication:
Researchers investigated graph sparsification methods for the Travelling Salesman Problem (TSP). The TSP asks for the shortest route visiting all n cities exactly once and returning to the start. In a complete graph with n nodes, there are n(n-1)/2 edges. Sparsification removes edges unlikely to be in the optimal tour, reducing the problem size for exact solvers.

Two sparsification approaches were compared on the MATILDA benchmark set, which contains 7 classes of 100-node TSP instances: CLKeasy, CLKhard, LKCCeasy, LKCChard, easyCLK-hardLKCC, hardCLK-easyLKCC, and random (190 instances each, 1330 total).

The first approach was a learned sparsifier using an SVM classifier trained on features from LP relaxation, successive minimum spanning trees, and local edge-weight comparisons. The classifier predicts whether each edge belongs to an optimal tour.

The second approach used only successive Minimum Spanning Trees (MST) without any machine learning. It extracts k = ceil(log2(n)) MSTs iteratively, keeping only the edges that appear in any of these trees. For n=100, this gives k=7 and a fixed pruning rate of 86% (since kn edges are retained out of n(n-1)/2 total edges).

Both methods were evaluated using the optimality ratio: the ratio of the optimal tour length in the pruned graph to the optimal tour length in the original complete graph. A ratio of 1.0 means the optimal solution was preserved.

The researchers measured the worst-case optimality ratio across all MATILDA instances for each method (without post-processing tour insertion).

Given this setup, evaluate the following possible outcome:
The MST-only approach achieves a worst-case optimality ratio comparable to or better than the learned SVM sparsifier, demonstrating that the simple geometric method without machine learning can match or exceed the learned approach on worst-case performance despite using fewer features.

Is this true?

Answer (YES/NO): YES